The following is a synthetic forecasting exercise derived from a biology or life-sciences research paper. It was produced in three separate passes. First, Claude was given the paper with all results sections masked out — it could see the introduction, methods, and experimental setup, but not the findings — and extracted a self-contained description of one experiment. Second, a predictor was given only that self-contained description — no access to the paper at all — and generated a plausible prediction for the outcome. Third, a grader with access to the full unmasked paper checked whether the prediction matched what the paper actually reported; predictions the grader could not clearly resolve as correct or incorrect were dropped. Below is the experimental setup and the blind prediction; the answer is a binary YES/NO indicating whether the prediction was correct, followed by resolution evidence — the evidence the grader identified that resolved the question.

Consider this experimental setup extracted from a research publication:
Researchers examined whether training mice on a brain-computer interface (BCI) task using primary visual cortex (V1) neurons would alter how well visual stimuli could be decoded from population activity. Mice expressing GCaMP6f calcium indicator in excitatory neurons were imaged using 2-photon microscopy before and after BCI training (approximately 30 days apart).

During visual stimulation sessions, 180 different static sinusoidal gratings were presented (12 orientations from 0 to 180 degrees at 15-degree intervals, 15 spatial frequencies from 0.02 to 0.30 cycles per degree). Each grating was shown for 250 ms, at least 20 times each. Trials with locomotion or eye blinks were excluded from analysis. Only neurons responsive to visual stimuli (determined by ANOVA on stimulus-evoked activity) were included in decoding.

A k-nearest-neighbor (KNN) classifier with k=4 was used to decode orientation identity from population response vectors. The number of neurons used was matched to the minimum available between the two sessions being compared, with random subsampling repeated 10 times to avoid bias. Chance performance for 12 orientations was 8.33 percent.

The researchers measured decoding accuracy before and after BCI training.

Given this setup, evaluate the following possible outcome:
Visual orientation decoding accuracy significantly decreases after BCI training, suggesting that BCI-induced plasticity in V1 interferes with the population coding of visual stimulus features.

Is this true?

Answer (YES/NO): NO